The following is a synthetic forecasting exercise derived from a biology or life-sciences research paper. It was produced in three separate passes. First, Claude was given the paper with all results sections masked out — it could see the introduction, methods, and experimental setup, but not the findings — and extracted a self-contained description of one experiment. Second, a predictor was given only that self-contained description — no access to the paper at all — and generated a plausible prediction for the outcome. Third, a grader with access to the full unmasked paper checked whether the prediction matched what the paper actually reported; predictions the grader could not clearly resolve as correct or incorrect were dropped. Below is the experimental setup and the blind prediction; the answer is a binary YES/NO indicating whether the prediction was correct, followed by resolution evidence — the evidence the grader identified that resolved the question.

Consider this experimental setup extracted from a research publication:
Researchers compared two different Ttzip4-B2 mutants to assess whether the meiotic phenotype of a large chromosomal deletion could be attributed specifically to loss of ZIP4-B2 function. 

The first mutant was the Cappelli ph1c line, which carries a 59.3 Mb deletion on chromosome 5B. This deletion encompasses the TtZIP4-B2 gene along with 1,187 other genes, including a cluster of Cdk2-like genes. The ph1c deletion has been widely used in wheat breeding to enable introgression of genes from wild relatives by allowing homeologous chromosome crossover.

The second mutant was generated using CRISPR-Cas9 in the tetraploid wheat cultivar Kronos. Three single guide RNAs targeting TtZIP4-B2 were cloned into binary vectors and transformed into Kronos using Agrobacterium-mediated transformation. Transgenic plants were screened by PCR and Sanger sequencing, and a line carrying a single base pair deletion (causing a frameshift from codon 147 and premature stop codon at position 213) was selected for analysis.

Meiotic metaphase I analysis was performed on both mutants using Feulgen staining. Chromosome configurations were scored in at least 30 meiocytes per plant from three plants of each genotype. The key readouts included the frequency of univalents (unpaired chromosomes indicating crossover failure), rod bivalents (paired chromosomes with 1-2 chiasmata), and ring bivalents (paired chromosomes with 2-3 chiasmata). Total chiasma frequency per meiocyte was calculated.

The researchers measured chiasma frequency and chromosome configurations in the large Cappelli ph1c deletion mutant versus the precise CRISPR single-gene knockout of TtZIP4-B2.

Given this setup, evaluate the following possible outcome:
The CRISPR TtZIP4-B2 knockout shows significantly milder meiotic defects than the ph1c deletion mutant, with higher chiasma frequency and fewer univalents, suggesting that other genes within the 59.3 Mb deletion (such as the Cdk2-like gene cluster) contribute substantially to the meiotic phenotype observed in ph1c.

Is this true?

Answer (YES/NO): NO